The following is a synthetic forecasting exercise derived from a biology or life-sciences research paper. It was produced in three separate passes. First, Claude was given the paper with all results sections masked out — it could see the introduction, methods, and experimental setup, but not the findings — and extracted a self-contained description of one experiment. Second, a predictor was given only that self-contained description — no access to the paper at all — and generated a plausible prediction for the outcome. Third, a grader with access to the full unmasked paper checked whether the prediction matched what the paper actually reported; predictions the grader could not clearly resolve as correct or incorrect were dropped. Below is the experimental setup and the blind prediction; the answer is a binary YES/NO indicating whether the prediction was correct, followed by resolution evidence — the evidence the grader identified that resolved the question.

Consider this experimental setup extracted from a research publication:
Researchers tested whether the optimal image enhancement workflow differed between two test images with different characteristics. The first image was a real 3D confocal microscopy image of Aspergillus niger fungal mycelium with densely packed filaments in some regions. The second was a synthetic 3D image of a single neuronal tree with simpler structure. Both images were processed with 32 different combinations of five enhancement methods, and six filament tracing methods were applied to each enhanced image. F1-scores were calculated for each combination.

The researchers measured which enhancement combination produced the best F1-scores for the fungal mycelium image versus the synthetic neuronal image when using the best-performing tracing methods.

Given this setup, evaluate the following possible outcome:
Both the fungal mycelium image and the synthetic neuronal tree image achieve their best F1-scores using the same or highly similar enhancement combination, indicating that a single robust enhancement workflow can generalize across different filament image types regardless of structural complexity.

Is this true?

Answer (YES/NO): NO